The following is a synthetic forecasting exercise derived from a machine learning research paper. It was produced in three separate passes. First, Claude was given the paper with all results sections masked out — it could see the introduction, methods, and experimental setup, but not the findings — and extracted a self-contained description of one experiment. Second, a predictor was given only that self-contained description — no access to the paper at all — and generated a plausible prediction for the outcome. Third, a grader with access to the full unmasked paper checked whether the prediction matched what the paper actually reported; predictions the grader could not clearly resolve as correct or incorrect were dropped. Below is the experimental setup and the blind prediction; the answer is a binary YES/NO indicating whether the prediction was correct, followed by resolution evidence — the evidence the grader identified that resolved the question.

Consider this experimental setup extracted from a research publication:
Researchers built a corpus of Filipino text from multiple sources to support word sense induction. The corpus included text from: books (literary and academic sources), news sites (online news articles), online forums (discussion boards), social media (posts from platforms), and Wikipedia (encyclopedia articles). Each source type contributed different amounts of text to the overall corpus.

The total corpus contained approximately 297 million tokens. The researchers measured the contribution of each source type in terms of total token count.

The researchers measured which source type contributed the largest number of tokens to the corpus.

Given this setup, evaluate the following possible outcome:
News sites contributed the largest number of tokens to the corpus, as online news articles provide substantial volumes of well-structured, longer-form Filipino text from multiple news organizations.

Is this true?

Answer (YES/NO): NO